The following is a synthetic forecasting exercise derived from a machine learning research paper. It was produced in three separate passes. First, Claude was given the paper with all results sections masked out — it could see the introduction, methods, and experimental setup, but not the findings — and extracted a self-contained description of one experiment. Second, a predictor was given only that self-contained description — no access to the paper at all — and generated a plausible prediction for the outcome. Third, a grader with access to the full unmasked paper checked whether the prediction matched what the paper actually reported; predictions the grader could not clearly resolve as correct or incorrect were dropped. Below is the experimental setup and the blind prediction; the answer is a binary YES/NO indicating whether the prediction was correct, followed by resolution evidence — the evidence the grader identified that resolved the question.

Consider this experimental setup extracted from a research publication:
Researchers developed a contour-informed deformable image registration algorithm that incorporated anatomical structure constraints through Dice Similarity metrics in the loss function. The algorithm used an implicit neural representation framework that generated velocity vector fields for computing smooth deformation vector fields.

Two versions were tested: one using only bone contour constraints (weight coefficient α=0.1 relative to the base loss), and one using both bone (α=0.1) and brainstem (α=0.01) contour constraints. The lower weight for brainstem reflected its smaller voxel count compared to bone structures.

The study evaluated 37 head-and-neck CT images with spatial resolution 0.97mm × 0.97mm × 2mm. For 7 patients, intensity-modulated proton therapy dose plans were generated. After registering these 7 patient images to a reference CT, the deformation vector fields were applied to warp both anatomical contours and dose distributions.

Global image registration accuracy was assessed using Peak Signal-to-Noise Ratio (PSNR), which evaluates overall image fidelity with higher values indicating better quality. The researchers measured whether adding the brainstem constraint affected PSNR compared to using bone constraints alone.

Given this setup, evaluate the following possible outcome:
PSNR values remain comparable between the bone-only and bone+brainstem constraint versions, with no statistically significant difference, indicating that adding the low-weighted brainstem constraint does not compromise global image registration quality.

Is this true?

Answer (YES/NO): NO